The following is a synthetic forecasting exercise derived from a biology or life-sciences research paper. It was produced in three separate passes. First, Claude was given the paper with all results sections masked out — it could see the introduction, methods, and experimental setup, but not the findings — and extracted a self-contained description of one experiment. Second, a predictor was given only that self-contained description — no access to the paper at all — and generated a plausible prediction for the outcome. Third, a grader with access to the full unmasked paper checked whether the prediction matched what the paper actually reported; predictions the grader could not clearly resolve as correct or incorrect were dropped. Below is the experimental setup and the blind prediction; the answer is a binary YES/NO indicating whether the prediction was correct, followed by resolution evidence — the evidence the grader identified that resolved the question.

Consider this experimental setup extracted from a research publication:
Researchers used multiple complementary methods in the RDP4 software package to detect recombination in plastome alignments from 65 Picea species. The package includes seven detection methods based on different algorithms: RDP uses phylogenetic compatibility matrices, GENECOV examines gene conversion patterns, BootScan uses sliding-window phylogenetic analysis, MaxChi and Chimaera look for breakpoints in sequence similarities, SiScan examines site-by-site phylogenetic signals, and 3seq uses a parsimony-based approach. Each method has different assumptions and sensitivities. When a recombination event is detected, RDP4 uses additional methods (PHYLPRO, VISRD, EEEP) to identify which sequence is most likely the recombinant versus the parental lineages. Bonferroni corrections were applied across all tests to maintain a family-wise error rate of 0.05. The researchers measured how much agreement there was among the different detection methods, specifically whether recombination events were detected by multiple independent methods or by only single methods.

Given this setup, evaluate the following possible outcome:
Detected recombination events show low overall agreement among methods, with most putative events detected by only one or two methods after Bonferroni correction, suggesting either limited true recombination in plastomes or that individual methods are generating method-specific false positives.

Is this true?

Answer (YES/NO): NO